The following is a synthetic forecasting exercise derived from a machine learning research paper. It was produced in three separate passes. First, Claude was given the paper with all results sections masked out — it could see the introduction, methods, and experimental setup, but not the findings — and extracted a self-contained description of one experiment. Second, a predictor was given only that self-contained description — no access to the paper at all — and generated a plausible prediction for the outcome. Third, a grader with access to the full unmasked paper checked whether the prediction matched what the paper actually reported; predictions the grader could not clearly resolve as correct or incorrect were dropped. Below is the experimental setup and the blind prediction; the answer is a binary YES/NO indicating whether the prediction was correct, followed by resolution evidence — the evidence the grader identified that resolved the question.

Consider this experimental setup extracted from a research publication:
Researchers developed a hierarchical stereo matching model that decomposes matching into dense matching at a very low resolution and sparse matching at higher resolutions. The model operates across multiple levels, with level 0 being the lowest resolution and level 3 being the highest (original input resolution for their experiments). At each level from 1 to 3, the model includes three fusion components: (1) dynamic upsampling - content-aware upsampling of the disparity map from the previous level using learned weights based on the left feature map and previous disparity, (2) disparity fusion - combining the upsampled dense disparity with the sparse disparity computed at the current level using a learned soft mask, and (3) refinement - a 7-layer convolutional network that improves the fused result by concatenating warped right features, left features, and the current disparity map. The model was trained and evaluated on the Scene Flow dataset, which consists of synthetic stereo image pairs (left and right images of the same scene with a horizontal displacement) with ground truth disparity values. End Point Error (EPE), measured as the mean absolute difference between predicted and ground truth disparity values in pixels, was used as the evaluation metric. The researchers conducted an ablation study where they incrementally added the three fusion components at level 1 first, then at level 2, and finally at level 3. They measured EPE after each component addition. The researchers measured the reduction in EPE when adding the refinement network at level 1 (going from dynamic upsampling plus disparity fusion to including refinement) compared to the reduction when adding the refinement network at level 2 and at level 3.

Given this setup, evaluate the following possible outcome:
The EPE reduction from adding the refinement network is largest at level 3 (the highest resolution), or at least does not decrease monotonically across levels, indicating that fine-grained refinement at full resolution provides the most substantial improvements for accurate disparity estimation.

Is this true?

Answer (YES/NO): NO